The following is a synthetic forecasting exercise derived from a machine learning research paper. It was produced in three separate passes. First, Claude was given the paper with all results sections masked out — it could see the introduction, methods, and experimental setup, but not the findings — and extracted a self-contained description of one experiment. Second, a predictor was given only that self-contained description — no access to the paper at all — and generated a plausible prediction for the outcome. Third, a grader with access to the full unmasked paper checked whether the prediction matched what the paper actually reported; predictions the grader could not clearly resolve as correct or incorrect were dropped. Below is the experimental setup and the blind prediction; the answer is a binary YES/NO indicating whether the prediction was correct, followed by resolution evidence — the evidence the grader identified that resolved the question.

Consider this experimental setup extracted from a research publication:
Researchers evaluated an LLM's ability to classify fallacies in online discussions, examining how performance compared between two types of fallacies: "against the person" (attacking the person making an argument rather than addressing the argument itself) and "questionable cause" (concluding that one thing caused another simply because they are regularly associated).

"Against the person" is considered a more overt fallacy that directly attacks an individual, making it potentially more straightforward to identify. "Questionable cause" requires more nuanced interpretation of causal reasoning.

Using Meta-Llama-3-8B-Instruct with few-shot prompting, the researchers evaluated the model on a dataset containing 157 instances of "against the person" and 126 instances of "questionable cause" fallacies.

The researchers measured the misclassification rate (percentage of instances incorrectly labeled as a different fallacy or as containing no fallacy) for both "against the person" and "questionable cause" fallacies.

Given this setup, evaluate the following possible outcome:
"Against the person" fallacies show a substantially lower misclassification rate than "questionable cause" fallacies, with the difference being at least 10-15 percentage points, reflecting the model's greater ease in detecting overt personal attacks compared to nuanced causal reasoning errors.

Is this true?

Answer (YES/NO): NO